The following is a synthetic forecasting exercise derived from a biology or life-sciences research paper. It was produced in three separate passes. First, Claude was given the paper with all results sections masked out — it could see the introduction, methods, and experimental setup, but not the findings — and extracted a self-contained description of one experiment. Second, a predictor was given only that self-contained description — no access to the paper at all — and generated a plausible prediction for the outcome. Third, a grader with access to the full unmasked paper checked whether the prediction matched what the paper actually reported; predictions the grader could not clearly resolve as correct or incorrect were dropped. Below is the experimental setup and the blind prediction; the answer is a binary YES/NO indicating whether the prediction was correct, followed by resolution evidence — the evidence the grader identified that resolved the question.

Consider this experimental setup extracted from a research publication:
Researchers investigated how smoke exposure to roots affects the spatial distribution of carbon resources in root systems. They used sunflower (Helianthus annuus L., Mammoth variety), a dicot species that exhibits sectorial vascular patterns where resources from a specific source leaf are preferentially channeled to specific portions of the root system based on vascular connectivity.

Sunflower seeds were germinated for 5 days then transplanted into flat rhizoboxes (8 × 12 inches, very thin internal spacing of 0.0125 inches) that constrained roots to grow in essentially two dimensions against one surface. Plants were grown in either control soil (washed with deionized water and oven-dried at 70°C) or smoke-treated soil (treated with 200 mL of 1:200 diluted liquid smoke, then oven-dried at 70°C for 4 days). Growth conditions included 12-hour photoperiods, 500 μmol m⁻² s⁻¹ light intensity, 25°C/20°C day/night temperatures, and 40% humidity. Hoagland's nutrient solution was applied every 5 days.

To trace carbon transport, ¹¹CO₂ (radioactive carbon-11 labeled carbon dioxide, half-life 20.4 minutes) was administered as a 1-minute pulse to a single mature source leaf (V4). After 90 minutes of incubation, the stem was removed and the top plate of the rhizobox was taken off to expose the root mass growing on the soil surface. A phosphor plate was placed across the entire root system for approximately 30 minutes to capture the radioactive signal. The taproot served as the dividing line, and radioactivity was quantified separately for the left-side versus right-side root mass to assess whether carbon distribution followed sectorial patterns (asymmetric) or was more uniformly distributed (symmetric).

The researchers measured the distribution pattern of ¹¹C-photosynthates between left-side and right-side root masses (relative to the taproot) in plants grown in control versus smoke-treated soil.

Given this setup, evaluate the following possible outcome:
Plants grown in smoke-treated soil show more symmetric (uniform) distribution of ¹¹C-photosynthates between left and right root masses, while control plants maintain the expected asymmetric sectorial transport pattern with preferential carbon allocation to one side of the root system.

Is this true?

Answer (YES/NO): YES